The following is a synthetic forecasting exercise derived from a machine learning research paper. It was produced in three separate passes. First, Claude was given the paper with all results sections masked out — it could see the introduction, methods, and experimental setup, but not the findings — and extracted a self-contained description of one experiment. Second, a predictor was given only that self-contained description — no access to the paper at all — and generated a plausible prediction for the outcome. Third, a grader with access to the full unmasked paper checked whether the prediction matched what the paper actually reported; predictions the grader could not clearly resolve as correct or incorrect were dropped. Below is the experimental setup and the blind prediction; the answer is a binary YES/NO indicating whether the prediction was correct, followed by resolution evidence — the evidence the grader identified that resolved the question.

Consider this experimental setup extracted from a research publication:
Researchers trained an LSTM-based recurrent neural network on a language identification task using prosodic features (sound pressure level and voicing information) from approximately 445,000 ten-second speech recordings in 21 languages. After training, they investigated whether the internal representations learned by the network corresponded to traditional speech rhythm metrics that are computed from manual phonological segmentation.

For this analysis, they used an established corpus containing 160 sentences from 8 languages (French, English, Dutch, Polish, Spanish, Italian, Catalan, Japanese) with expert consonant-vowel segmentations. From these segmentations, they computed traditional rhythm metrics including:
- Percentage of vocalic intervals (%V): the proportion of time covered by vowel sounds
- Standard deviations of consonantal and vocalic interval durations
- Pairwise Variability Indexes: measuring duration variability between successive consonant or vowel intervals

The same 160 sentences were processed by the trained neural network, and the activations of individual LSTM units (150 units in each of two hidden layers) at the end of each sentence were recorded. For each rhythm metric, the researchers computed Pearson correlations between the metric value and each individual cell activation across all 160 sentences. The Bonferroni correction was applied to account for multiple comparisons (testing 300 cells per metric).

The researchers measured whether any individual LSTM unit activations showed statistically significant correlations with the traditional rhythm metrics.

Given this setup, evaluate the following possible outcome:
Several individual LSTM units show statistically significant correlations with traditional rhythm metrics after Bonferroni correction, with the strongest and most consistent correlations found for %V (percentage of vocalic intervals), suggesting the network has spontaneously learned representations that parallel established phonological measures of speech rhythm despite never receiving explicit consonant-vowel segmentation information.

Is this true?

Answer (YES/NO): YES